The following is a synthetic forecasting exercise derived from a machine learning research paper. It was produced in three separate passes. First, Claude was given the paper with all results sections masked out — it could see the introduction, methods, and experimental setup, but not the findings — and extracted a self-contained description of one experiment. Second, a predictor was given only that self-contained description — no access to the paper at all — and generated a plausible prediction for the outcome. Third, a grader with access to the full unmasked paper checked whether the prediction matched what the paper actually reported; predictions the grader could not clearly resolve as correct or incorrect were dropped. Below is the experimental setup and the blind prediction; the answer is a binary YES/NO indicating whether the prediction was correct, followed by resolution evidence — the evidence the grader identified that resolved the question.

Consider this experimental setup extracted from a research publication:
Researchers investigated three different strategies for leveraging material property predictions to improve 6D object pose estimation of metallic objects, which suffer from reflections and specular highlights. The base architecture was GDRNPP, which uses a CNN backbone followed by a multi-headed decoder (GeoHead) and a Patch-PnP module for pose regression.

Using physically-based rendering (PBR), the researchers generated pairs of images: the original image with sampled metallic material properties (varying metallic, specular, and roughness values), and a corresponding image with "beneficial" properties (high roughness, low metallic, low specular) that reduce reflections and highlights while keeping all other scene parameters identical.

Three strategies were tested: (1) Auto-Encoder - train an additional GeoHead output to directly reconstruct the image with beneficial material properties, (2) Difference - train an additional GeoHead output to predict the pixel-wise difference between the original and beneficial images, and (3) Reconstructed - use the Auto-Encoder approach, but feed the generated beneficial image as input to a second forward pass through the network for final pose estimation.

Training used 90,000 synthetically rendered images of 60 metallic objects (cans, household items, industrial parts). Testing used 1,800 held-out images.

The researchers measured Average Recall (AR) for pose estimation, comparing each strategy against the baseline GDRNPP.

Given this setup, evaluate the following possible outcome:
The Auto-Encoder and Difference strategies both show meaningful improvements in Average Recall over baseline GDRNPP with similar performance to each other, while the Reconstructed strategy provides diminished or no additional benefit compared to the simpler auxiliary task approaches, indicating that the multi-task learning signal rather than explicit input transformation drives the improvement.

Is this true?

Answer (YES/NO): NO